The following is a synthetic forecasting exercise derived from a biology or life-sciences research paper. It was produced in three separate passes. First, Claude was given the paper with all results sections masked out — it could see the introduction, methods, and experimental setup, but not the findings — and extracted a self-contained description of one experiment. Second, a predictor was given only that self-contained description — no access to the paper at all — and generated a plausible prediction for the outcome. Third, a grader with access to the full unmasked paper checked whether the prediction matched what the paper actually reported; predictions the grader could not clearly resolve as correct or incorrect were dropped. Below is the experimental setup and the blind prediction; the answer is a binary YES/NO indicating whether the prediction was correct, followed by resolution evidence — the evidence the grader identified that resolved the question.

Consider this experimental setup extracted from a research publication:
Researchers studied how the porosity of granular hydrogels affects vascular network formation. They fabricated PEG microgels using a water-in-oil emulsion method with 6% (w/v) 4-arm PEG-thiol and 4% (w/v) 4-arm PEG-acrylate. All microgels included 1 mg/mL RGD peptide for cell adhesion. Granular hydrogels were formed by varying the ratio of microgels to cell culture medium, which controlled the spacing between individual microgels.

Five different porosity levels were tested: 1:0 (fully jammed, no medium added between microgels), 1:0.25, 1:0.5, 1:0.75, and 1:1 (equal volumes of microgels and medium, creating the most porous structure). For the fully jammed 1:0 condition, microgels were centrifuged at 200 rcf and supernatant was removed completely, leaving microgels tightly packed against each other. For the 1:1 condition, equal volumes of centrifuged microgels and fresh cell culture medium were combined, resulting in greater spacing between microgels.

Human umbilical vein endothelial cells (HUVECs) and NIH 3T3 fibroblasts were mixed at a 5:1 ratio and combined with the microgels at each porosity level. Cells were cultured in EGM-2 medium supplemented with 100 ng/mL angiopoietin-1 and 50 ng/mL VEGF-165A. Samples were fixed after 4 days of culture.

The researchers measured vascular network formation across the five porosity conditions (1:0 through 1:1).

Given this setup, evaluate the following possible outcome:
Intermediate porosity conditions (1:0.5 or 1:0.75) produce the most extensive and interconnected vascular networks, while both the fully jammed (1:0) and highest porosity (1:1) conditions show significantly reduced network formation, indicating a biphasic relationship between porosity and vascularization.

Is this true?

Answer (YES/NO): NO